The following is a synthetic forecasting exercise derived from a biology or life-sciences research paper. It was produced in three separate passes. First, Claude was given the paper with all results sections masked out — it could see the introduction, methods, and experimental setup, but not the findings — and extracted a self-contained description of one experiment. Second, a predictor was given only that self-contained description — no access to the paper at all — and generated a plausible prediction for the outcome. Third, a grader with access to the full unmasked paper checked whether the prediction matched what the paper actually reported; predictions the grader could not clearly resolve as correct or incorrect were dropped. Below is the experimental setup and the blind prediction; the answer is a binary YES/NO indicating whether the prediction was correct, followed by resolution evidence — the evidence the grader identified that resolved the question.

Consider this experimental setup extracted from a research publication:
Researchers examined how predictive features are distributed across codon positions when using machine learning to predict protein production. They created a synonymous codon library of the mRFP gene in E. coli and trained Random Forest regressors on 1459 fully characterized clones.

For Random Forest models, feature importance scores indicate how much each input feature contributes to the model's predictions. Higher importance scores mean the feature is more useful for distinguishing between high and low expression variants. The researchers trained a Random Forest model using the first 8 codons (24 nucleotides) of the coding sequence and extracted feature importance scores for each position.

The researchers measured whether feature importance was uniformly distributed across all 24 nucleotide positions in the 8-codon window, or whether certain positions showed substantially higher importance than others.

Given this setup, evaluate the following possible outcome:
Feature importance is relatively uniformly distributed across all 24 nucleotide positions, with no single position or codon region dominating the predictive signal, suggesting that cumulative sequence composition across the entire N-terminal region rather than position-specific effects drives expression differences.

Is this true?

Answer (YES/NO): NO